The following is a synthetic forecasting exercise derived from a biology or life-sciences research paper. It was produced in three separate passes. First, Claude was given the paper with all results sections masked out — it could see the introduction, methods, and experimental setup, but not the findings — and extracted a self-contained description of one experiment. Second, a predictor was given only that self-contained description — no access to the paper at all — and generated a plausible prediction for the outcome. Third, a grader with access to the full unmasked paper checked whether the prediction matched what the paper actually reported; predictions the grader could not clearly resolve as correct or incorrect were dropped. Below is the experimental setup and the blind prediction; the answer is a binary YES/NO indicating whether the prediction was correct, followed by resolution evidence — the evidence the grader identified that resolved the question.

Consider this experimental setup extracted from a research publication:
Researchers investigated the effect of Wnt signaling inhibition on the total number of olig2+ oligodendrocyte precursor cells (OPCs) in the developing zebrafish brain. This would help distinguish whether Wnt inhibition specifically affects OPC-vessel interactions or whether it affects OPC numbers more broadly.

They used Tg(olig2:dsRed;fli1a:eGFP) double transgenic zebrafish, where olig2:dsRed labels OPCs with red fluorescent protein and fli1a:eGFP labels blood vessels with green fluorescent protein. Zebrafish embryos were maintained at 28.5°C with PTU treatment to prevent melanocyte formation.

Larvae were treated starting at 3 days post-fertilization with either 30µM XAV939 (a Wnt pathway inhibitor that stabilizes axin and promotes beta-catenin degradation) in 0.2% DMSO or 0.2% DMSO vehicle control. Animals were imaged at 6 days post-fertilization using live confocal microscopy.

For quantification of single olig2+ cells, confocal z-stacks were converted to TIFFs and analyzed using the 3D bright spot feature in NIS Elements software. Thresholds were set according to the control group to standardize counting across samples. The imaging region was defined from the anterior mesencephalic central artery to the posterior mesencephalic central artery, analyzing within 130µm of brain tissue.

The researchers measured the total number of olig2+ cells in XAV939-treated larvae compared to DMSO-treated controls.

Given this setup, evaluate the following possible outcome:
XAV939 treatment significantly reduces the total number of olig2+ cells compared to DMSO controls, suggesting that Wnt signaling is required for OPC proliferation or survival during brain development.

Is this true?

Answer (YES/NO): YES